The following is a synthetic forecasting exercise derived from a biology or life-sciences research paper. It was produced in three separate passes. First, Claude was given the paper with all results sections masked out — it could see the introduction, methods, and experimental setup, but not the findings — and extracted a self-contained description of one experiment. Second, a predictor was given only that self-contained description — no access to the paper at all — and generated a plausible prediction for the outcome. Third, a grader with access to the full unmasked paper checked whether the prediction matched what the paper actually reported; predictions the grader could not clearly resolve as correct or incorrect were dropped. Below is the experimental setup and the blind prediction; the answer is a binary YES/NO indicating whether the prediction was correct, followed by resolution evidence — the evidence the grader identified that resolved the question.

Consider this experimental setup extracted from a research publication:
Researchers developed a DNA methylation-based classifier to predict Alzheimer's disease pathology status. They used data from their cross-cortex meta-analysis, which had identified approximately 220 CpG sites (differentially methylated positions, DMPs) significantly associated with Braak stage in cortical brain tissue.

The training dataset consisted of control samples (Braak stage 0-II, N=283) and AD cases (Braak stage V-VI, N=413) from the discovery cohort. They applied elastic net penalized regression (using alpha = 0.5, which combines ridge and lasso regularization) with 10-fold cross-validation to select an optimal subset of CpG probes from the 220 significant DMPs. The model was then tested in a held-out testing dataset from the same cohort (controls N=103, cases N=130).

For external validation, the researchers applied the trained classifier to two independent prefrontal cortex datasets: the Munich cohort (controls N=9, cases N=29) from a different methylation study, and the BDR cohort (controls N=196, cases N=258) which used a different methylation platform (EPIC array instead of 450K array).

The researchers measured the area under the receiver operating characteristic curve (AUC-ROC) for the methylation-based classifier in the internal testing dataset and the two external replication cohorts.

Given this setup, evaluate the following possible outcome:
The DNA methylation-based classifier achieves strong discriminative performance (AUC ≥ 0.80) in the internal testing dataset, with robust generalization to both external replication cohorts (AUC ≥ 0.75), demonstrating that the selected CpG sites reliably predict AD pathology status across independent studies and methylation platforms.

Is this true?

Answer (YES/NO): NO